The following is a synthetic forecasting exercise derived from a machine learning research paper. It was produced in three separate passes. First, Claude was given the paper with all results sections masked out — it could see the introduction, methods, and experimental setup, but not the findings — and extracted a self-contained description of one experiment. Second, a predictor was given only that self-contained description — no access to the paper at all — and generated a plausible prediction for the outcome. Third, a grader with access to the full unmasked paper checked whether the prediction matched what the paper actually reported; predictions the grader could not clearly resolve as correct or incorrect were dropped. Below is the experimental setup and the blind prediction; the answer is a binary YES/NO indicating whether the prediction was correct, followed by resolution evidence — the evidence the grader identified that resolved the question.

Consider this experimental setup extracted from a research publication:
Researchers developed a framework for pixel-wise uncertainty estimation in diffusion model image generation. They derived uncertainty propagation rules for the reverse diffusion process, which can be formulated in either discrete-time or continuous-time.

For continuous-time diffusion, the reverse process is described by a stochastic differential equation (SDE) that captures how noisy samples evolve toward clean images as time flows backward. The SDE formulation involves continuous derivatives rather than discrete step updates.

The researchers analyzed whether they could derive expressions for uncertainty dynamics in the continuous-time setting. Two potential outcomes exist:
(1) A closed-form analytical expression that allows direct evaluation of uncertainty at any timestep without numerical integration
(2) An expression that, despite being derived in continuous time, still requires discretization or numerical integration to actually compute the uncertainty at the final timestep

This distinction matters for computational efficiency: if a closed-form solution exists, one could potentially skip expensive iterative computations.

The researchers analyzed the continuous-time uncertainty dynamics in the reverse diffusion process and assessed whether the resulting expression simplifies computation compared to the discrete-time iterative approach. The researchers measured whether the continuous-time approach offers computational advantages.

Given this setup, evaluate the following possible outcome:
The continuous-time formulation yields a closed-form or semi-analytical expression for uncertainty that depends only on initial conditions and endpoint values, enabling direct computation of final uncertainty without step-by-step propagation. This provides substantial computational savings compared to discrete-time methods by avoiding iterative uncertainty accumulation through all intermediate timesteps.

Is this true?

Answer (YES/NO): NO